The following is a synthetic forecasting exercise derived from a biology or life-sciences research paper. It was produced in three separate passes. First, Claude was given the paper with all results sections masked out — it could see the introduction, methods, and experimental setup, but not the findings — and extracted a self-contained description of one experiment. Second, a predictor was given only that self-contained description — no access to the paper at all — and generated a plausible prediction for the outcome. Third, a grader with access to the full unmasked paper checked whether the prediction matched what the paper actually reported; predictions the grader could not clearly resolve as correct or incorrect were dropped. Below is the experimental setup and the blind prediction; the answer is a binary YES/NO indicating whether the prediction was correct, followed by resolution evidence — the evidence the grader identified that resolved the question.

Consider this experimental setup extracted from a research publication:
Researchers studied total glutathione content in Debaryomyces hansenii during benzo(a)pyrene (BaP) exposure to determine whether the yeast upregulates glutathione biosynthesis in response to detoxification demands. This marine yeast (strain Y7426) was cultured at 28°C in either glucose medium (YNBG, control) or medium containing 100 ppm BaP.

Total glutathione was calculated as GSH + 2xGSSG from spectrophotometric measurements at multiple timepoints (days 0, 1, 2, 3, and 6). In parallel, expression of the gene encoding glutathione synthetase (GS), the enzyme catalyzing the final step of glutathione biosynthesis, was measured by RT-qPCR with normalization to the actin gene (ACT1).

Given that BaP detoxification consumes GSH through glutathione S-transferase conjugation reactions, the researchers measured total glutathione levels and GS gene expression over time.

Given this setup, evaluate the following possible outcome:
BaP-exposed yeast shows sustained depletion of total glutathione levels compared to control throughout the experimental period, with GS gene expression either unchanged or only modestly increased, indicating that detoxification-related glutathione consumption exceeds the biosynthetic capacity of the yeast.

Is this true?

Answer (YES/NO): NO